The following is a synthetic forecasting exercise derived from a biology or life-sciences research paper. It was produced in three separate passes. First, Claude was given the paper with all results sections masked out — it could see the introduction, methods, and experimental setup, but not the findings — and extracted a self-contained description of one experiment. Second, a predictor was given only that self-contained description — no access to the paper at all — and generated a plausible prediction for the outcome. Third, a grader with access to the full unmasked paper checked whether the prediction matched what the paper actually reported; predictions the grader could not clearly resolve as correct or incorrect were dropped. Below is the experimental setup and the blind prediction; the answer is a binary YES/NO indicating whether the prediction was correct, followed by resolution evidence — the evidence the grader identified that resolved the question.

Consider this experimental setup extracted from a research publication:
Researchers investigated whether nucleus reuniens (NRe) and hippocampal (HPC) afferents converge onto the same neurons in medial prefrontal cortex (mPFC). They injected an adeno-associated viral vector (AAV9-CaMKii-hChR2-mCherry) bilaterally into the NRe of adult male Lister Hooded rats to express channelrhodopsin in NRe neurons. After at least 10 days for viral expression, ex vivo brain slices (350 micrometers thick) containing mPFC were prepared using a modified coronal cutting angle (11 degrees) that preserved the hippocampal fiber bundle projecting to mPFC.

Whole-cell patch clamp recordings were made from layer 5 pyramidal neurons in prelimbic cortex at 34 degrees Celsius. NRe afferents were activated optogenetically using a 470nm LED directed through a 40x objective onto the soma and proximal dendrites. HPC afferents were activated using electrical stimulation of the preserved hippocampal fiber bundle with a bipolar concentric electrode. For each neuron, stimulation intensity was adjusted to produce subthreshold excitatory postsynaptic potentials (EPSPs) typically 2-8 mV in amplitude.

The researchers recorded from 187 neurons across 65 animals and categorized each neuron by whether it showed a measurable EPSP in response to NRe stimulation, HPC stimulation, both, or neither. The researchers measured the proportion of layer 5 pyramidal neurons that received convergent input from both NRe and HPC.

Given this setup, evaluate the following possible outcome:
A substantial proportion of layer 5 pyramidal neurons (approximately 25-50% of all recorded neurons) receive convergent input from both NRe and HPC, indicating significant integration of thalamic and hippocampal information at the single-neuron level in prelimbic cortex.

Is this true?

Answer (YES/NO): NO